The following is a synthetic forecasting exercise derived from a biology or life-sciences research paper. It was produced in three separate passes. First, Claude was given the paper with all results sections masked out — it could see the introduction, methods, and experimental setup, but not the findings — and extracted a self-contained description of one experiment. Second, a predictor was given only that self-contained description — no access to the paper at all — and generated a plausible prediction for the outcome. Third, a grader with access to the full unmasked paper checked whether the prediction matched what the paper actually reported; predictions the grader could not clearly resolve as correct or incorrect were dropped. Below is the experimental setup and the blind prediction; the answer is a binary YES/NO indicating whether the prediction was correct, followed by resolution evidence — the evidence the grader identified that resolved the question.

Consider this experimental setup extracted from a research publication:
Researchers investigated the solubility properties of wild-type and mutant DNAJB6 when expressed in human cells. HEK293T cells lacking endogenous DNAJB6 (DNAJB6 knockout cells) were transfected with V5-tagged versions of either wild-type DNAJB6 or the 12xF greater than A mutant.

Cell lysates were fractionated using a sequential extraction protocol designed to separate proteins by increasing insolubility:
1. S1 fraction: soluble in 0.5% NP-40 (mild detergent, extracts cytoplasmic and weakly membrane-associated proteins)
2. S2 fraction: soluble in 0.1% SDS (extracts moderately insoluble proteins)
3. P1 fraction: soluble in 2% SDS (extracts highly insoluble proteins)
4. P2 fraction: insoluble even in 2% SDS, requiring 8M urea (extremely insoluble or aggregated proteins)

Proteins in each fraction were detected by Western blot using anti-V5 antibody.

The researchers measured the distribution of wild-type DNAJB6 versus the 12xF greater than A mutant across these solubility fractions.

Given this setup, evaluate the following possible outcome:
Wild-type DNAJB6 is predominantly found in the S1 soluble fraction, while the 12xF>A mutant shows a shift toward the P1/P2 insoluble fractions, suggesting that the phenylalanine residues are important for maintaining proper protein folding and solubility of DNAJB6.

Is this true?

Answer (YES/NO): NO